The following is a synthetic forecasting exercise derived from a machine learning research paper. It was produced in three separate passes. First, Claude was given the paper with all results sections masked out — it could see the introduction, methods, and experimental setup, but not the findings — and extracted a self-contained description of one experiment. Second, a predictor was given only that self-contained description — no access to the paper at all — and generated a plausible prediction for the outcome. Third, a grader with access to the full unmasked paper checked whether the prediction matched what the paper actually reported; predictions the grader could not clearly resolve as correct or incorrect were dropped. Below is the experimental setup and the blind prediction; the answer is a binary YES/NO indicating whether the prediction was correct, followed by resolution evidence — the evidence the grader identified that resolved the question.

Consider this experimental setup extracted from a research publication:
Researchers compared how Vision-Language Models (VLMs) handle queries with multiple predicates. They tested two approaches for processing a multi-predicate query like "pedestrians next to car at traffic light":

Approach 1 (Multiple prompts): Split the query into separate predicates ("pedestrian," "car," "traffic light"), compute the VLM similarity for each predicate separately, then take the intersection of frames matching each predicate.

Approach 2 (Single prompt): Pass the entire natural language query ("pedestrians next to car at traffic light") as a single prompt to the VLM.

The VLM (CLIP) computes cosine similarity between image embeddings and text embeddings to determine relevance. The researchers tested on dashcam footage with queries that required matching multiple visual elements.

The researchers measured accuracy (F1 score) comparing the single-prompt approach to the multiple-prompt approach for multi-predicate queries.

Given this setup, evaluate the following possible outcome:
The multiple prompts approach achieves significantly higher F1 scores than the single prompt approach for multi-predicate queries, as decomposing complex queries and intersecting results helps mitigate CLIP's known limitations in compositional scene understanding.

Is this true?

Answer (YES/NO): NO